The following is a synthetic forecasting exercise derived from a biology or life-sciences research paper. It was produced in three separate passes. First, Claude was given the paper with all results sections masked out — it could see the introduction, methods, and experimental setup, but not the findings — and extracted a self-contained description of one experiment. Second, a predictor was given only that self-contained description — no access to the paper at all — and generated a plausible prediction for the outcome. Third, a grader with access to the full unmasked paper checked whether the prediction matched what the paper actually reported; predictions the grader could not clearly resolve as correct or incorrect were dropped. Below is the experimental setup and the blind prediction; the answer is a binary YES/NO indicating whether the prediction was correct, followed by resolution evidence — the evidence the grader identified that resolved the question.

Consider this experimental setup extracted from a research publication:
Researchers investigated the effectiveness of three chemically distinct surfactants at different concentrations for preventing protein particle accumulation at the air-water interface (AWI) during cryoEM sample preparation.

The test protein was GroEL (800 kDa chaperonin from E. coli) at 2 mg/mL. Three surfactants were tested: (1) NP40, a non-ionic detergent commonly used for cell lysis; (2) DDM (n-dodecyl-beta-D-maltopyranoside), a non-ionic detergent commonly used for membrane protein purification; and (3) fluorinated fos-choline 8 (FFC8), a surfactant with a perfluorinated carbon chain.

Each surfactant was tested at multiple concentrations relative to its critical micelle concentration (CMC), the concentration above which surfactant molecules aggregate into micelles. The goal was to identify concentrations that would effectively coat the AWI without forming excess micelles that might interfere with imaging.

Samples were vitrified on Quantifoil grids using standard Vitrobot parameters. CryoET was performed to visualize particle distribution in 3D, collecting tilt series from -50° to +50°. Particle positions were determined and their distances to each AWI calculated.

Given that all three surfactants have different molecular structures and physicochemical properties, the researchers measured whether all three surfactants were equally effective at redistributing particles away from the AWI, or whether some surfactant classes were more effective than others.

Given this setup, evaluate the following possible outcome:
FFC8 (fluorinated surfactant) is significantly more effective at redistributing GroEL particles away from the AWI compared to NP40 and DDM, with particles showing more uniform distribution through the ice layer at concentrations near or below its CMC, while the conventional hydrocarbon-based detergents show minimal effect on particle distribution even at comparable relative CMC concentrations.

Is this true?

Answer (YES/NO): NO